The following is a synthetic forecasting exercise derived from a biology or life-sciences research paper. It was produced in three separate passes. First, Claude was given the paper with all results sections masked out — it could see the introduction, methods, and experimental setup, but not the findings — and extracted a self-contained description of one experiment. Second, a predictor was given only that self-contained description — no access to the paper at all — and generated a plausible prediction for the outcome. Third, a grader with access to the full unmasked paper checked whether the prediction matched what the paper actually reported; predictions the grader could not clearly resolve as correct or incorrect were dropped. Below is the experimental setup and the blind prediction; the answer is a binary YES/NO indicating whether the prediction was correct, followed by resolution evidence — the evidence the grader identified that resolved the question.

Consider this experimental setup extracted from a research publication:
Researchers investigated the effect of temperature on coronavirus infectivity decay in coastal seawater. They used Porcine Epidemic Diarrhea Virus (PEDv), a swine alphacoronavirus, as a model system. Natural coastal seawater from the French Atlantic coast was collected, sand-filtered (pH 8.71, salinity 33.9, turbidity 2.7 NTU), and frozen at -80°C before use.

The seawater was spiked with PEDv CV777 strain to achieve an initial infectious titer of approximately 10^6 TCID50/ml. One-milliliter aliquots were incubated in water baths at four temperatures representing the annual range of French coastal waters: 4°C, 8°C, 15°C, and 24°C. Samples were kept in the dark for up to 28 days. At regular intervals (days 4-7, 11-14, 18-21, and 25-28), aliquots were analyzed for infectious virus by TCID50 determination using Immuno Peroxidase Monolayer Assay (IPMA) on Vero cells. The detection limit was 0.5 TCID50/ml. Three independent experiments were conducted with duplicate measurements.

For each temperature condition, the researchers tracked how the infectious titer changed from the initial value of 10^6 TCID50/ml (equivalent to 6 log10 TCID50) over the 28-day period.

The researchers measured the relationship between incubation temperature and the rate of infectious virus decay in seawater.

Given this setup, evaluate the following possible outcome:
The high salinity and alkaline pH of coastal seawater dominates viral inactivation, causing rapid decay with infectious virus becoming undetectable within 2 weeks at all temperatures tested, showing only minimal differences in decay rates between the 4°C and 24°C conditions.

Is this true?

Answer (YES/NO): NO